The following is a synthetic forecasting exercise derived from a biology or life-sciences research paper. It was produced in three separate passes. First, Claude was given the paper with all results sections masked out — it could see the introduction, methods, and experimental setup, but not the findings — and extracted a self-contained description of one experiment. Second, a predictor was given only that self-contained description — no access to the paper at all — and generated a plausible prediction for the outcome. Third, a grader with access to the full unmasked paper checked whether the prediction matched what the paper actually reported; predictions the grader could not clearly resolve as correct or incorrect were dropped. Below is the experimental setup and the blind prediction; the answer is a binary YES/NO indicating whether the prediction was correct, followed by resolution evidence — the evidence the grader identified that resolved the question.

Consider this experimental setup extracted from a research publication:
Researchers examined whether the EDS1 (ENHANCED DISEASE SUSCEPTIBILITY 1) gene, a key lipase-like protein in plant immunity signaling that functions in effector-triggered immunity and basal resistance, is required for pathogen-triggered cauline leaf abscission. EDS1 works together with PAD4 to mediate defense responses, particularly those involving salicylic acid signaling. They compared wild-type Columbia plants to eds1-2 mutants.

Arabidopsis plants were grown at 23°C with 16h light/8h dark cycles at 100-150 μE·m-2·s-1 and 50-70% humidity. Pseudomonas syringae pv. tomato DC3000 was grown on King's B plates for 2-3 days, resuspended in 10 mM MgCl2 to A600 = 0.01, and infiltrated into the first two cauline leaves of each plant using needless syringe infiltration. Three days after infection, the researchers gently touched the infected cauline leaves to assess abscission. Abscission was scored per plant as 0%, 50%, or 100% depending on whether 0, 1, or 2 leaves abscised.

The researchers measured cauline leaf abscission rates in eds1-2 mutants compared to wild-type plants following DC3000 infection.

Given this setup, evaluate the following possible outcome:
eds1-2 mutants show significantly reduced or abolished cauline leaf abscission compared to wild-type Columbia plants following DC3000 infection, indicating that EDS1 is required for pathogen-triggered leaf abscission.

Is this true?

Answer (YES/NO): YES